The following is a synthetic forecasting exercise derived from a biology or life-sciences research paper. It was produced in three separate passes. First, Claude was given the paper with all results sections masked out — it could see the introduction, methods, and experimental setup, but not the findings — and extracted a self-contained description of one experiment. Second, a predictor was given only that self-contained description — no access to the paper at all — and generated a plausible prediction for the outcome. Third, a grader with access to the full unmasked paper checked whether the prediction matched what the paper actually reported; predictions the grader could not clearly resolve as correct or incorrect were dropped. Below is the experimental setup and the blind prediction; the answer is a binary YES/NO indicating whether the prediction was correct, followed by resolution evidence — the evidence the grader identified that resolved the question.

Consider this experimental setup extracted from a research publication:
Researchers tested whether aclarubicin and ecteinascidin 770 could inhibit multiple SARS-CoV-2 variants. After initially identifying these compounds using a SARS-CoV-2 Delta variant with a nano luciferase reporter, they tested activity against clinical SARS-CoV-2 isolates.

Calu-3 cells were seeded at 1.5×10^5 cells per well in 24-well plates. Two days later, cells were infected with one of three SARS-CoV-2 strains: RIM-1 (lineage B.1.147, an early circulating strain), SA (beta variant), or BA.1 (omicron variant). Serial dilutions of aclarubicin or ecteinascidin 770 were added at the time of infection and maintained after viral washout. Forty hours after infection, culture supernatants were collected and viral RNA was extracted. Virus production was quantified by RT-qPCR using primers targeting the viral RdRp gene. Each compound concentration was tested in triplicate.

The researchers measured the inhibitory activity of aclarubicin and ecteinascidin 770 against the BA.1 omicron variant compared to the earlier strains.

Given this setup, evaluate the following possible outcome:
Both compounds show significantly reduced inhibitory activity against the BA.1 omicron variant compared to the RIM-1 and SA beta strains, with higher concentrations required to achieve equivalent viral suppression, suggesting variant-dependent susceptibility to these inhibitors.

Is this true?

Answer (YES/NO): NO